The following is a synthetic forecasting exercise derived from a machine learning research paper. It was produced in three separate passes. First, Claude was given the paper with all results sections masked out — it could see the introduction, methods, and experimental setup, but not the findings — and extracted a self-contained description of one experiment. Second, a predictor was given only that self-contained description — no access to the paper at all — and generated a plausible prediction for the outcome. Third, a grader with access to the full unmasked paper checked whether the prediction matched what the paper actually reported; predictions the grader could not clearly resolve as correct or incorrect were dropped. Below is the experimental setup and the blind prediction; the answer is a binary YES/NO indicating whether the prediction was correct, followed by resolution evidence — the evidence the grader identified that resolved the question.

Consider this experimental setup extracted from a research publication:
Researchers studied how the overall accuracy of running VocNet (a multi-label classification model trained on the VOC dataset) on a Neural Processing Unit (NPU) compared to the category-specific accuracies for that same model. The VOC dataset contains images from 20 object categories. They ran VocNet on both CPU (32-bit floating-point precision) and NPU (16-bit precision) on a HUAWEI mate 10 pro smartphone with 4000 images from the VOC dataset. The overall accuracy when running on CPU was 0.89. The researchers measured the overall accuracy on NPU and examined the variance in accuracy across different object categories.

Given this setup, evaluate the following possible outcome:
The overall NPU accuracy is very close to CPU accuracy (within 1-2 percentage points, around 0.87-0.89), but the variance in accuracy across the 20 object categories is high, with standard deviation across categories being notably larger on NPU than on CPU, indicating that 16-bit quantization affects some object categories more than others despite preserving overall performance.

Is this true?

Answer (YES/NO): NO